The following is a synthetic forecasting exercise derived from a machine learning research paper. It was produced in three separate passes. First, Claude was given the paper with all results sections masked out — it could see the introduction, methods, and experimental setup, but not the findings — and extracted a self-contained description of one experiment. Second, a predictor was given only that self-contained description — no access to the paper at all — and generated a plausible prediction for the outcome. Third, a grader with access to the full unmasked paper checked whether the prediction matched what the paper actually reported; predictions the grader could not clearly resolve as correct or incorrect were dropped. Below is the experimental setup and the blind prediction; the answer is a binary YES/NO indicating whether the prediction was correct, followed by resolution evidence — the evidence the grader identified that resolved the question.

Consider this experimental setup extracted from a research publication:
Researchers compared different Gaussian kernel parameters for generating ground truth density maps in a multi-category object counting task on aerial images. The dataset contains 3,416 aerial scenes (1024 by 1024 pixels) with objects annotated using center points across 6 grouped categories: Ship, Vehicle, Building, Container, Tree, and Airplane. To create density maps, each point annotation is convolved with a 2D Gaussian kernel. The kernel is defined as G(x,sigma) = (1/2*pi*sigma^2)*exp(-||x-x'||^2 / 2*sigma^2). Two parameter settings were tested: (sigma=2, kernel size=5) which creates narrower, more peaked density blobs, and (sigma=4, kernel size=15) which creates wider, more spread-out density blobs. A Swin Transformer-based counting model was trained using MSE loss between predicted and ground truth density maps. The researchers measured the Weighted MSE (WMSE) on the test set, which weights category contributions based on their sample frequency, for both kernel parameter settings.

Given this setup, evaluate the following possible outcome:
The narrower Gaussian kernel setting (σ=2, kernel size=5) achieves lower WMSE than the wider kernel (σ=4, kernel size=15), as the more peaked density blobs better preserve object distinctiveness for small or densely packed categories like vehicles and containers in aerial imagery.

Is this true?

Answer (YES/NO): YES